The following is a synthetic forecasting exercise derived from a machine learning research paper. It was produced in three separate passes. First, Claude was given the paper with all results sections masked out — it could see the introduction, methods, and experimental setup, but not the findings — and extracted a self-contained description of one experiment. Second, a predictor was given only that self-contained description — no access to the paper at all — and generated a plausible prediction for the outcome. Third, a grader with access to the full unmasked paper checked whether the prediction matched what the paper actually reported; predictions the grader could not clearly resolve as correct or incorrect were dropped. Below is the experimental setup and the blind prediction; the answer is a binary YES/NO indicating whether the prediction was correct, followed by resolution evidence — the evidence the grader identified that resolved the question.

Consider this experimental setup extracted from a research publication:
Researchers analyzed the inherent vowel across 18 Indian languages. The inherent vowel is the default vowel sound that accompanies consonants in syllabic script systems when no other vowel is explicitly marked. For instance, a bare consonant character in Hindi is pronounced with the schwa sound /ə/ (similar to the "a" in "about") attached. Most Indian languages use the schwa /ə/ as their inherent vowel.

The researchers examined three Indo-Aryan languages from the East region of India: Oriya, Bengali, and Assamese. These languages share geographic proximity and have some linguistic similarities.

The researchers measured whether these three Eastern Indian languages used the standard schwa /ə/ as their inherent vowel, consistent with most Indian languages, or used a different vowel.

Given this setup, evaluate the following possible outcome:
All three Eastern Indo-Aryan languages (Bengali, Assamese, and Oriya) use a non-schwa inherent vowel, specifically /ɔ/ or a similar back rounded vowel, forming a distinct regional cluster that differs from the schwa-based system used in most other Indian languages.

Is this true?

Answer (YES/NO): YES